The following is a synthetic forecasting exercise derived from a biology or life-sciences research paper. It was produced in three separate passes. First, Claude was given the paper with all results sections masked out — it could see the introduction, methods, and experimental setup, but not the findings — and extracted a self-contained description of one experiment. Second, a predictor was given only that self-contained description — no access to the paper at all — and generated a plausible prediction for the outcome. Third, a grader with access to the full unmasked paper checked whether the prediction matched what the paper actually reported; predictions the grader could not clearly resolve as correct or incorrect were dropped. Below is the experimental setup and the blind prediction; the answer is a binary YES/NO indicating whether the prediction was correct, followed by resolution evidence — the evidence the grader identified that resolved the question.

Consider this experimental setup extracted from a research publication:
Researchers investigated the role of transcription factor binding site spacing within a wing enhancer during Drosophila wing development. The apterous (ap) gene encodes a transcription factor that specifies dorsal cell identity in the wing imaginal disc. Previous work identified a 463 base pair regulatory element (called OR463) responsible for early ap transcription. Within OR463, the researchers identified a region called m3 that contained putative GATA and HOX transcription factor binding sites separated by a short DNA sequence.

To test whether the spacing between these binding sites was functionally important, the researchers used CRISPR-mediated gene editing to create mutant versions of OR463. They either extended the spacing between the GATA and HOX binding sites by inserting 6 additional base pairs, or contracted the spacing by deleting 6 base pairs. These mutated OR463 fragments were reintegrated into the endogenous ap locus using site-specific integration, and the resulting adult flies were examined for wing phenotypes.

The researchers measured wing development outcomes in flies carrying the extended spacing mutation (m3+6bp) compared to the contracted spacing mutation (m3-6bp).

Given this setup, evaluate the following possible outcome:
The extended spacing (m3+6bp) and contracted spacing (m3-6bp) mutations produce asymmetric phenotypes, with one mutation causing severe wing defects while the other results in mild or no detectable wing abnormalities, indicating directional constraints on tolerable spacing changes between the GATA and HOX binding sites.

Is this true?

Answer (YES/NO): YES